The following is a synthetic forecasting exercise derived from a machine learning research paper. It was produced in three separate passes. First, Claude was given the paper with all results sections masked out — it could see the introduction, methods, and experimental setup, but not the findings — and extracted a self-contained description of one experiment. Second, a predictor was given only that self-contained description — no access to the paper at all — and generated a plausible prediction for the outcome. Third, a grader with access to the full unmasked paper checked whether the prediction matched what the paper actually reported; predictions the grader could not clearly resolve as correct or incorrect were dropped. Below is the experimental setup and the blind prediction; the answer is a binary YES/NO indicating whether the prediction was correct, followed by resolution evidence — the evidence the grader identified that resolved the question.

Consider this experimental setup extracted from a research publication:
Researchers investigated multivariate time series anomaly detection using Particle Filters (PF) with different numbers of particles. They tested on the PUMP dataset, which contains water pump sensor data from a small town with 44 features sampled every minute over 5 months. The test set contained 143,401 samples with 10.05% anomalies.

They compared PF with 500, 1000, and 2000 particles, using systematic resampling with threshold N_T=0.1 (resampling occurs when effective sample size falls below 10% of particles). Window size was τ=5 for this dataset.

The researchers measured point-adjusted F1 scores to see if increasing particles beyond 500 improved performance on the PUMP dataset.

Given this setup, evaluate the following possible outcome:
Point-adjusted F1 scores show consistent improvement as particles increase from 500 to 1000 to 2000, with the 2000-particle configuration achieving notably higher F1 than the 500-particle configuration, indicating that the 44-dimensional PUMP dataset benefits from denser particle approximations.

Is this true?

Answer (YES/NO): NO